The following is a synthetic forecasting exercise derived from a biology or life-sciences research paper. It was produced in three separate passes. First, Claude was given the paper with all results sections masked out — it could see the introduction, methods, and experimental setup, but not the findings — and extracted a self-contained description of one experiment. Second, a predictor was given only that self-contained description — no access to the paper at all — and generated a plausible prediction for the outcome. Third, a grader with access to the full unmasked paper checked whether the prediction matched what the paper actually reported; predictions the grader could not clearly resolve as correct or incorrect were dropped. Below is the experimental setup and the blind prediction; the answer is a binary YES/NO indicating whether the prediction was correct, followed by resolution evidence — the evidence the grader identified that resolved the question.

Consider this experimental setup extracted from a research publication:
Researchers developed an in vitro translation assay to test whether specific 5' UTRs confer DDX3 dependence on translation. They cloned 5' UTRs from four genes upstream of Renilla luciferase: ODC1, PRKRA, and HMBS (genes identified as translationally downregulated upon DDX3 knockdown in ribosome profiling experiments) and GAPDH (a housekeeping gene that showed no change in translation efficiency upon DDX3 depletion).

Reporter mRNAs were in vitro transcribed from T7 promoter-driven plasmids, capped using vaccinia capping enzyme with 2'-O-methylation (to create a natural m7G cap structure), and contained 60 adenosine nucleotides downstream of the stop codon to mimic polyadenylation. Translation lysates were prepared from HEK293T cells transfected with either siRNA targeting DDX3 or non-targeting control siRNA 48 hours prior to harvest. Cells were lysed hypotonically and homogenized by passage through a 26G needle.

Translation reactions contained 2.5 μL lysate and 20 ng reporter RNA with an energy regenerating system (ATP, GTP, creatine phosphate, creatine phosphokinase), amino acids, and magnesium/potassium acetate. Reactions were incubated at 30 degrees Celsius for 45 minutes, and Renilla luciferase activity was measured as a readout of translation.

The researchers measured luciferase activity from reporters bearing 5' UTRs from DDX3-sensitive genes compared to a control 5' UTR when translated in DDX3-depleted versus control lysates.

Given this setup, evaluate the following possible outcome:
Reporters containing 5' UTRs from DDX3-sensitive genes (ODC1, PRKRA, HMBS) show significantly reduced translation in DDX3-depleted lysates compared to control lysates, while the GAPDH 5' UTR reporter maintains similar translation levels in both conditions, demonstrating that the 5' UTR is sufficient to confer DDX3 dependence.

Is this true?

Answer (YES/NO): YES